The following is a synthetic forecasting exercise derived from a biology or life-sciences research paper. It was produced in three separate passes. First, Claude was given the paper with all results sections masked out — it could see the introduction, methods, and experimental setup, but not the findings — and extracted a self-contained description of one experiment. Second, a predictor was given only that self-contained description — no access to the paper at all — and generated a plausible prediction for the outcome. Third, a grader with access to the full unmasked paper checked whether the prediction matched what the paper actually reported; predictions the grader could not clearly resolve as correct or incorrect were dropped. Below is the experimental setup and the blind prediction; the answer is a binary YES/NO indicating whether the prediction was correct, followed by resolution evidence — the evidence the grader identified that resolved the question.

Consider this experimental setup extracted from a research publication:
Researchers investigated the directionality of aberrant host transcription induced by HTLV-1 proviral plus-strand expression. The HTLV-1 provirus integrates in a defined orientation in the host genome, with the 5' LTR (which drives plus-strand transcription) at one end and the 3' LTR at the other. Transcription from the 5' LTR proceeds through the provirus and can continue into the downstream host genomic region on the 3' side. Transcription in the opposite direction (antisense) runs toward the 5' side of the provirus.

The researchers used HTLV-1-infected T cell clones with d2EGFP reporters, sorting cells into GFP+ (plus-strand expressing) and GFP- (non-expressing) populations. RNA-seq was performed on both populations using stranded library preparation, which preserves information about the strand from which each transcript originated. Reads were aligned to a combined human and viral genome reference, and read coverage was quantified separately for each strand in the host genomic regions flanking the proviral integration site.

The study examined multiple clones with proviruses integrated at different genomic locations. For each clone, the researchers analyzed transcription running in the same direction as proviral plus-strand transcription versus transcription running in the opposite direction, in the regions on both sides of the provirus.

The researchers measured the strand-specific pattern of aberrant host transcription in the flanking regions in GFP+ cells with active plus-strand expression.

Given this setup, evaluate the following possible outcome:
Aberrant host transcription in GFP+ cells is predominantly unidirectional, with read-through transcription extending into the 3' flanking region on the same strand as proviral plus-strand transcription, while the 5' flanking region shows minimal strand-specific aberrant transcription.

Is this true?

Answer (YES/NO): YES